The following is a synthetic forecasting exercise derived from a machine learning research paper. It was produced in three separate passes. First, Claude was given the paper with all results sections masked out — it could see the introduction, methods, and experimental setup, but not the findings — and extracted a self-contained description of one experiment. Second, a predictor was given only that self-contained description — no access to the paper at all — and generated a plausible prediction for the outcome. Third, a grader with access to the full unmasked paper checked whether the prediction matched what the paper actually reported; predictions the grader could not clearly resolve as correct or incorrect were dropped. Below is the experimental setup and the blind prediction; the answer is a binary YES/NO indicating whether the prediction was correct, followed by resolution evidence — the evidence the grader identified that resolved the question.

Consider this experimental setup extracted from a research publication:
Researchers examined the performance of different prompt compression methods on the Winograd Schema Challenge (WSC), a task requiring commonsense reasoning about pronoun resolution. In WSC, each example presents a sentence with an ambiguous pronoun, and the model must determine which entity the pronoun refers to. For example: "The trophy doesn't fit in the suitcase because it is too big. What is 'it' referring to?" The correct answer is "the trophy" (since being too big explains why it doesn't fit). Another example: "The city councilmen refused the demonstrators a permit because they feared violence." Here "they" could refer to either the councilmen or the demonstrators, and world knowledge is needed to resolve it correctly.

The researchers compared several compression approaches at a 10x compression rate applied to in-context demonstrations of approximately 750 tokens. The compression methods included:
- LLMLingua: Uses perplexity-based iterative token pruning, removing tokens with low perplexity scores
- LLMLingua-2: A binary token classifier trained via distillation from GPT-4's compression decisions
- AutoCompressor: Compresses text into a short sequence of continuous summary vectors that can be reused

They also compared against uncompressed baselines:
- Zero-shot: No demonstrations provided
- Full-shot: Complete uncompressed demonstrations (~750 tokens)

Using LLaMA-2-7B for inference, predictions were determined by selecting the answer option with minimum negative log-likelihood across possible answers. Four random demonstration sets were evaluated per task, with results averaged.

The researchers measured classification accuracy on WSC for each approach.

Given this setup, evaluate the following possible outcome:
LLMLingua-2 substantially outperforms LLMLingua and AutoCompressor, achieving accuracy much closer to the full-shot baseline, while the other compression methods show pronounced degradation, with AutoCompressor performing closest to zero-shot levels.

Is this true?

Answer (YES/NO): NO